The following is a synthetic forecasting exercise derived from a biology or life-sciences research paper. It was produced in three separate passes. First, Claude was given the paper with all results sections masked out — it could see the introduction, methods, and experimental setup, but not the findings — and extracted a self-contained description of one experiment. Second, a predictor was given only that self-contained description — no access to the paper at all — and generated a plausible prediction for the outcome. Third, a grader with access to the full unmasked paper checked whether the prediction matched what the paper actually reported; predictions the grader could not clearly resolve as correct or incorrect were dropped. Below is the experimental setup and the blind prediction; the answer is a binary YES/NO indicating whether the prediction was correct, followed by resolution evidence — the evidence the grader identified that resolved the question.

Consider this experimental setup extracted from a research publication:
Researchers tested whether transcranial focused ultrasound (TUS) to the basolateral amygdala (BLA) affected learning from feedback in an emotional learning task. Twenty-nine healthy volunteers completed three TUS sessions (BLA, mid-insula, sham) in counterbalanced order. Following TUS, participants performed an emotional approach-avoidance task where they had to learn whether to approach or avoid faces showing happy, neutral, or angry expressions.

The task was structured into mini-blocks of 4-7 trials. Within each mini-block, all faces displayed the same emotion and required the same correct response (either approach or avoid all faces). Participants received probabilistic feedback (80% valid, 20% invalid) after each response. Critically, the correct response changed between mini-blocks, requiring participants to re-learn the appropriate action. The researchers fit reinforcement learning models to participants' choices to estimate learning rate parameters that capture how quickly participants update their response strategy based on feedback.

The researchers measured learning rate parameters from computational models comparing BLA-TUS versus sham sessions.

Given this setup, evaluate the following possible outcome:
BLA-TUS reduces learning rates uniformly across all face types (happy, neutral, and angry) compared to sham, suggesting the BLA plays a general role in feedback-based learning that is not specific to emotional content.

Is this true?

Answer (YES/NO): NO